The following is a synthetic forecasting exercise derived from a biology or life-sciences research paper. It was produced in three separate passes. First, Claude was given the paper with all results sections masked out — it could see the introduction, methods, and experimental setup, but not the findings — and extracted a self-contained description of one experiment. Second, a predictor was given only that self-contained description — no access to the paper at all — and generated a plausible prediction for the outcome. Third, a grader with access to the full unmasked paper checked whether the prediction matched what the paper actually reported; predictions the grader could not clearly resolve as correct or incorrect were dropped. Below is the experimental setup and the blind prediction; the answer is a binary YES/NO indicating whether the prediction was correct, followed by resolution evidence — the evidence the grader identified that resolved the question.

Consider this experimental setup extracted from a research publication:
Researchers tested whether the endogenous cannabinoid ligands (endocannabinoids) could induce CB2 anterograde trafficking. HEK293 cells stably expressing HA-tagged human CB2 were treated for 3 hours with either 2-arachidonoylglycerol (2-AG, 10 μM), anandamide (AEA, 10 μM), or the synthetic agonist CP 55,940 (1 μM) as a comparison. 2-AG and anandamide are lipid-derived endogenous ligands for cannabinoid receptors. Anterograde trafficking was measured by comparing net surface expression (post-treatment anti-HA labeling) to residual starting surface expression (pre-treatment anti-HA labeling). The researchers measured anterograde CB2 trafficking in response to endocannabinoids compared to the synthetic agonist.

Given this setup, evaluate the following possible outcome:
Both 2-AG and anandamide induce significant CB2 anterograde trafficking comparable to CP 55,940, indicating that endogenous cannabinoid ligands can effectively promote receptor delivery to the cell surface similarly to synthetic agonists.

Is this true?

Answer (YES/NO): NO